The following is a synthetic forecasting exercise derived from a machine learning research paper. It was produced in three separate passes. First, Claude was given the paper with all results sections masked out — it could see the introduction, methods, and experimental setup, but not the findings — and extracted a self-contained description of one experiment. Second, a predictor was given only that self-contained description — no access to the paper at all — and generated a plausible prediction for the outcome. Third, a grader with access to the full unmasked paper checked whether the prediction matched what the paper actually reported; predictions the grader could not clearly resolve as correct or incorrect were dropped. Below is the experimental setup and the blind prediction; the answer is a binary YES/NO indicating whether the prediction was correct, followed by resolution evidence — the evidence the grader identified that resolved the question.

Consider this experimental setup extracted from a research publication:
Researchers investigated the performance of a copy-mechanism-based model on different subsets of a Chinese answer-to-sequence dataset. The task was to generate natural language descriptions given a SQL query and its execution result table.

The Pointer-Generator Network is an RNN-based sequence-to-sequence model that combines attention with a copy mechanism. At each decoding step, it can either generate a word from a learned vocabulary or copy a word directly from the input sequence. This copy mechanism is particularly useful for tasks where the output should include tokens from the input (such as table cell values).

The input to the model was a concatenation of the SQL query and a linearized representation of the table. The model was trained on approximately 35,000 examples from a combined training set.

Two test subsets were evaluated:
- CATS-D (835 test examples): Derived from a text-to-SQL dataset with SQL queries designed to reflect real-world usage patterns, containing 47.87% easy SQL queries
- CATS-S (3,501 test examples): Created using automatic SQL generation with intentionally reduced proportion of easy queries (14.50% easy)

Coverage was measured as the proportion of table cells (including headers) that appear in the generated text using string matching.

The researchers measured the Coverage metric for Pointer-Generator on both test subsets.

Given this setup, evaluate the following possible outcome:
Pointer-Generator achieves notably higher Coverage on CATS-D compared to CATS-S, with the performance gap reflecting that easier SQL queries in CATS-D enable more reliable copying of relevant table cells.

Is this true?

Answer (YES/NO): NO